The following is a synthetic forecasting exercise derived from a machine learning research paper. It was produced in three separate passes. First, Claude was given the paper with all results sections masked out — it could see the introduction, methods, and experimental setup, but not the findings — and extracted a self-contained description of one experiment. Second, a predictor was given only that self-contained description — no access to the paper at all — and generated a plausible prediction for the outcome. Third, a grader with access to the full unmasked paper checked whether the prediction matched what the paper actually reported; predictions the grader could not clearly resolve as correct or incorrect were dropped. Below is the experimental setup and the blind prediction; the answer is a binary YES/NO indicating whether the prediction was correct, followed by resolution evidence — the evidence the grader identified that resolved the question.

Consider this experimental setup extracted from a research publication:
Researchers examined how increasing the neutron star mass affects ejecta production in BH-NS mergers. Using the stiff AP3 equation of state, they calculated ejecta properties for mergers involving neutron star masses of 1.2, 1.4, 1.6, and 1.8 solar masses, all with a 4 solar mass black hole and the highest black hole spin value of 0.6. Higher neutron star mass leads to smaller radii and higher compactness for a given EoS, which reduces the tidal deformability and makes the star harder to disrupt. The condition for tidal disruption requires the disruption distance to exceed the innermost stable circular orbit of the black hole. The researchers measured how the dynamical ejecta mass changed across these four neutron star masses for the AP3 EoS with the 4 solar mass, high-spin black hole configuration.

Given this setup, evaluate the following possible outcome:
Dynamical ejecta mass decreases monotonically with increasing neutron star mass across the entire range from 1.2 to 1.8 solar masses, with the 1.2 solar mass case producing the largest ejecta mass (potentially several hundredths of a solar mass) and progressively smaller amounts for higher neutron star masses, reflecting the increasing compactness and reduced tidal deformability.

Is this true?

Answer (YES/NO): YES